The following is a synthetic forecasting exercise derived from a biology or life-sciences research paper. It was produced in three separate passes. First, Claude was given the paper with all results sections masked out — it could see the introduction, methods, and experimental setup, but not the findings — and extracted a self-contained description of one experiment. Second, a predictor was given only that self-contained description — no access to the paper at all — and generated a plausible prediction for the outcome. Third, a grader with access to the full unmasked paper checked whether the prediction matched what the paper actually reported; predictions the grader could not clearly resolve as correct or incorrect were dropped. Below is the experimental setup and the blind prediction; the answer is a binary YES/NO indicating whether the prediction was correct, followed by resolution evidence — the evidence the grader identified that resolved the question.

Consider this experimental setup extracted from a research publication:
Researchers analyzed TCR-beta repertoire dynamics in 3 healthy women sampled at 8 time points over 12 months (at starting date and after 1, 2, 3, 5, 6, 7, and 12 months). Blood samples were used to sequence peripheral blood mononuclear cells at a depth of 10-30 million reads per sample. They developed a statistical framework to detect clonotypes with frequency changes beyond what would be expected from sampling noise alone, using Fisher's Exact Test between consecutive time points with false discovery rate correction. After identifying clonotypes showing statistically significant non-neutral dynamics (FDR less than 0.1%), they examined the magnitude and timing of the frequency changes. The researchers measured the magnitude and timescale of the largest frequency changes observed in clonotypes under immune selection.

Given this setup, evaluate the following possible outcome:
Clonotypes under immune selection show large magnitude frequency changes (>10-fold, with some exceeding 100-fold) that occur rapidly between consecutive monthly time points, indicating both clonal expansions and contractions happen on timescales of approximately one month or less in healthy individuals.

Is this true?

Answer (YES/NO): YES